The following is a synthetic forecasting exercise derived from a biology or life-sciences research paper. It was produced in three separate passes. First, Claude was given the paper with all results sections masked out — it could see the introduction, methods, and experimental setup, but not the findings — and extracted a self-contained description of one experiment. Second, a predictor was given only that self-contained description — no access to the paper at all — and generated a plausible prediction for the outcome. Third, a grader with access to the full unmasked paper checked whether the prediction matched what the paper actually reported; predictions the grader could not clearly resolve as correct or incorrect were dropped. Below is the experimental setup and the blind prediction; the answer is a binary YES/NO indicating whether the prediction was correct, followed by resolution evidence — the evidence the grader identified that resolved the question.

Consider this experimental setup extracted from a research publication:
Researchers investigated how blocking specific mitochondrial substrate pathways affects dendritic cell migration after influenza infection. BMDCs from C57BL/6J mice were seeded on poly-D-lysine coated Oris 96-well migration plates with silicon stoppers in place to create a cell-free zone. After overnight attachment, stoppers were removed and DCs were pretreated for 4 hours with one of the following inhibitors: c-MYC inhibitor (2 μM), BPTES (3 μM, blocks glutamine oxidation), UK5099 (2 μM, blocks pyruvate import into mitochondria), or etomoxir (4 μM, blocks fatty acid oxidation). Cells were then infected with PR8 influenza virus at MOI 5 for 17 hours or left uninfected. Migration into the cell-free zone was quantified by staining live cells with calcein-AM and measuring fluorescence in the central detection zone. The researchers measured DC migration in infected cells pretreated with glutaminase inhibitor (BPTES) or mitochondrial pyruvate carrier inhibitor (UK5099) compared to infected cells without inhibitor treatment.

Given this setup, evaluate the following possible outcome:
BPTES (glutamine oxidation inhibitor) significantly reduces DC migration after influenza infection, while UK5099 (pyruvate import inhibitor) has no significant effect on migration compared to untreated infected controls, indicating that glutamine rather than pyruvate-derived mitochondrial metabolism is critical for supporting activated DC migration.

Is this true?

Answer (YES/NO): NO